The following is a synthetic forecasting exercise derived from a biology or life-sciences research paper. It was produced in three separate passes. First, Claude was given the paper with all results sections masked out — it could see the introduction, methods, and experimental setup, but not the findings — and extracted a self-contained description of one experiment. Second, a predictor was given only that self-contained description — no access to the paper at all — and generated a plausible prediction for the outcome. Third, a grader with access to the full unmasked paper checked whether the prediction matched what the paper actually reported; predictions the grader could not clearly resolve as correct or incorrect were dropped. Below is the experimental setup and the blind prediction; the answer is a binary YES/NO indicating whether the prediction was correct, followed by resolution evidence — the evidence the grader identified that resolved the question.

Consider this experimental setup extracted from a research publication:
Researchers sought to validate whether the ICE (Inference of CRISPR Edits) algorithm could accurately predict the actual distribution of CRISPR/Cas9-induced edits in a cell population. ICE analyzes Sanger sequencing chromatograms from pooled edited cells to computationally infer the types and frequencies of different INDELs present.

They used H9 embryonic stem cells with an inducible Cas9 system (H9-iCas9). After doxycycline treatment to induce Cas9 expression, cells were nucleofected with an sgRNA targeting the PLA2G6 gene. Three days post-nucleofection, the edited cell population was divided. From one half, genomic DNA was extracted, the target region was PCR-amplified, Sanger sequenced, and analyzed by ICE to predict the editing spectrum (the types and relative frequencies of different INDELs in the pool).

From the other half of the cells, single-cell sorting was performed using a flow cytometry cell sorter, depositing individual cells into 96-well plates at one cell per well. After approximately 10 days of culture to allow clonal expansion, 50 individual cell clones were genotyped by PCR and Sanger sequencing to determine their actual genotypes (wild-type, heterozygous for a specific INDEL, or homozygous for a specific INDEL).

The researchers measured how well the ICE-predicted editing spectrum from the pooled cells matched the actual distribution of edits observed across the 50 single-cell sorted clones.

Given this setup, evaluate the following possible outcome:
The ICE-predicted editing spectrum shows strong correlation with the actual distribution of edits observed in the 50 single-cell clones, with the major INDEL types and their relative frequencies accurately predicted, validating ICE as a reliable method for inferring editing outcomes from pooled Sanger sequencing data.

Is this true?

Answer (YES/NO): YES